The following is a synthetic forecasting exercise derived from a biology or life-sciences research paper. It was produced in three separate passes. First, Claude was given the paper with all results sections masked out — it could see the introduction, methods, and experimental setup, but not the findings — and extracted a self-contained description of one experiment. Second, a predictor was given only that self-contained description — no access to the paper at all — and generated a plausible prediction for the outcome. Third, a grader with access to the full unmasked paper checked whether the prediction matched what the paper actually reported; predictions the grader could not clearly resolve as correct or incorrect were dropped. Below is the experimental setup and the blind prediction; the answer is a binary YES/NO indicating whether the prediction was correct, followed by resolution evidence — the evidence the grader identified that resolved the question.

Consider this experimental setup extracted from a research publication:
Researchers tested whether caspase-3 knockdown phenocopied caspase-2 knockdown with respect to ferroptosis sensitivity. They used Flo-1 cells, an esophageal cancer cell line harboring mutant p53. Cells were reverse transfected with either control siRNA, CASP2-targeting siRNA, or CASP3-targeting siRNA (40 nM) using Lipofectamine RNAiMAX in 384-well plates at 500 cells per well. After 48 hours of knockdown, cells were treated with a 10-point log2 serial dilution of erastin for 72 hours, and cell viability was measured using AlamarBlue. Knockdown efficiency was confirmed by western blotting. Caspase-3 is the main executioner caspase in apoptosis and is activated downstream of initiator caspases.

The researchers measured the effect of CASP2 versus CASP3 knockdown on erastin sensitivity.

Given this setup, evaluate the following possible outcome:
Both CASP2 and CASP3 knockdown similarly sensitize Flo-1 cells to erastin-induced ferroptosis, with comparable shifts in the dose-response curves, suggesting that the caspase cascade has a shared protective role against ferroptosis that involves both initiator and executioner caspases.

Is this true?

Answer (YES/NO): NO